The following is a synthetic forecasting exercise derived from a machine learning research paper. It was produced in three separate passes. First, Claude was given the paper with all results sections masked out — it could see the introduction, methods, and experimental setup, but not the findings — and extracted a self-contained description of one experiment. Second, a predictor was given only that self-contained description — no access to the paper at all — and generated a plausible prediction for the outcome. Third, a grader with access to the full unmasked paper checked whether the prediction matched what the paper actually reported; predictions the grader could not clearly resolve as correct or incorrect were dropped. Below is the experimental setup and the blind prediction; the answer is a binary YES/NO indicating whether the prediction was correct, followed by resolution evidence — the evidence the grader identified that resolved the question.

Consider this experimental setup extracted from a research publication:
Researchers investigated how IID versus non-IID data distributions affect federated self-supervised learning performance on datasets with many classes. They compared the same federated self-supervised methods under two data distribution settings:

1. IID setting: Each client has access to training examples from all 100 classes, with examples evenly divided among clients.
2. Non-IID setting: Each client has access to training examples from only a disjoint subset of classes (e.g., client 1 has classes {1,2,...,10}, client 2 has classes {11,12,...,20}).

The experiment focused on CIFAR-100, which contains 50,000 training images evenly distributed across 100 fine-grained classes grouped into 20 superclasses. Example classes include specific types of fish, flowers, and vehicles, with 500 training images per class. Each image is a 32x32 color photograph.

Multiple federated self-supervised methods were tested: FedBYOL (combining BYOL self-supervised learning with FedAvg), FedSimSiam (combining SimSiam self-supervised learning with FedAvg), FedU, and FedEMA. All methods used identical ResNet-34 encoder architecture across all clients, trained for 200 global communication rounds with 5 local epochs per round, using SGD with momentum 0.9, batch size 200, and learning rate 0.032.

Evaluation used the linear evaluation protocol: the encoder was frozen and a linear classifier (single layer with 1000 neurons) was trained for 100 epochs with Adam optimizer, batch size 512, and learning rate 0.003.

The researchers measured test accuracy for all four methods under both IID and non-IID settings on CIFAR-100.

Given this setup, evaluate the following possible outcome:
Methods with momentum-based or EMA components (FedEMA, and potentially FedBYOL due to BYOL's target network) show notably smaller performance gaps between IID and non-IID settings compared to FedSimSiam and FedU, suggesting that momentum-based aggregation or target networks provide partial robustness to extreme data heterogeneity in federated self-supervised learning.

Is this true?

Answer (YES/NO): NO